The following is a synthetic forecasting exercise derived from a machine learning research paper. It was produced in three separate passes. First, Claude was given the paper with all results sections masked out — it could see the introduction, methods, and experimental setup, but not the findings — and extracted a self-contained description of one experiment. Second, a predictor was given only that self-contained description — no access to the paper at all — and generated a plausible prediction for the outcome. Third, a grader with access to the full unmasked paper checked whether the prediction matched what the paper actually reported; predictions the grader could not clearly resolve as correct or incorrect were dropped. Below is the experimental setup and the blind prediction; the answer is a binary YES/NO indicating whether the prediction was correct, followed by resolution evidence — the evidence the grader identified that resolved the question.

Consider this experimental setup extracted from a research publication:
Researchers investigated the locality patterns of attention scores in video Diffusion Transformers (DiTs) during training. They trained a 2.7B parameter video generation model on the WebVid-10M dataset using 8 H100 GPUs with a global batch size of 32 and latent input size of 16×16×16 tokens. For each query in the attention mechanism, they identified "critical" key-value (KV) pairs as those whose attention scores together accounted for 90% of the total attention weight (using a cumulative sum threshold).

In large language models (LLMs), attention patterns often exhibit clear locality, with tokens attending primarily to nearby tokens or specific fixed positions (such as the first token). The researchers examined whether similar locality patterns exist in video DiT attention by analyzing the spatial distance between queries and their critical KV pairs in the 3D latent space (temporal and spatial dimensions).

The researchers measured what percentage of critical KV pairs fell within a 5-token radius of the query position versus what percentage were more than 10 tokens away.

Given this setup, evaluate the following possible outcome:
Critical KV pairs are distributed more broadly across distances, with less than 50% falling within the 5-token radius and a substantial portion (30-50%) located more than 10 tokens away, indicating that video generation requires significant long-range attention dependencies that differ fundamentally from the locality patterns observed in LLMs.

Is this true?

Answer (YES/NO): YES